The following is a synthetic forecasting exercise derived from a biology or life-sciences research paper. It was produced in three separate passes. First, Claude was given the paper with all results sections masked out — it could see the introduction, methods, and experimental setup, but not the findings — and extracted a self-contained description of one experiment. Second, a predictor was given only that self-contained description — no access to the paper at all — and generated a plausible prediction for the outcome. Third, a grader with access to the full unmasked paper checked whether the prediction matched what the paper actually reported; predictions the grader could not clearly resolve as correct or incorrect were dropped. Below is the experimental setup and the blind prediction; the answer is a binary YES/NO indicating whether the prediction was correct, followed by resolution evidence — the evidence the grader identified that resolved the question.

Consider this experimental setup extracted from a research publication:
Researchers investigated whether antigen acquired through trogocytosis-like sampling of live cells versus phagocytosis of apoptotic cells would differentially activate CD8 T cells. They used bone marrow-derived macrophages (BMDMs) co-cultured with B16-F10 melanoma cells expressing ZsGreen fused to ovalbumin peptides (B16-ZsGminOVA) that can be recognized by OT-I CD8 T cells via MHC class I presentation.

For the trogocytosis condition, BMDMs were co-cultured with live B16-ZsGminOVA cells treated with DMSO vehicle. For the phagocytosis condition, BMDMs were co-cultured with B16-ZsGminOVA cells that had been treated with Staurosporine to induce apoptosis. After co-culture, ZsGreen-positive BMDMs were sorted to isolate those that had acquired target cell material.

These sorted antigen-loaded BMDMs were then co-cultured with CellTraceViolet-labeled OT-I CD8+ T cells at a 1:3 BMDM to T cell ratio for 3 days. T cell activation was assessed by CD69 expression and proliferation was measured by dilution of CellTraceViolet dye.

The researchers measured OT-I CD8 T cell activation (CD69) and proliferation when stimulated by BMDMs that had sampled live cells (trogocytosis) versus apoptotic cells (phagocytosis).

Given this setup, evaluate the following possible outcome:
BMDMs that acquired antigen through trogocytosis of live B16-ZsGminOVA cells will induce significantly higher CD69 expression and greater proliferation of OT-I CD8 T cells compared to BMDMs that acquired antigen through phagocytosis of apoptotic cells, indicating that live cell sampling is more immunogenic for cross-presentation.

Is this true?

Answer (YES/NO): YES